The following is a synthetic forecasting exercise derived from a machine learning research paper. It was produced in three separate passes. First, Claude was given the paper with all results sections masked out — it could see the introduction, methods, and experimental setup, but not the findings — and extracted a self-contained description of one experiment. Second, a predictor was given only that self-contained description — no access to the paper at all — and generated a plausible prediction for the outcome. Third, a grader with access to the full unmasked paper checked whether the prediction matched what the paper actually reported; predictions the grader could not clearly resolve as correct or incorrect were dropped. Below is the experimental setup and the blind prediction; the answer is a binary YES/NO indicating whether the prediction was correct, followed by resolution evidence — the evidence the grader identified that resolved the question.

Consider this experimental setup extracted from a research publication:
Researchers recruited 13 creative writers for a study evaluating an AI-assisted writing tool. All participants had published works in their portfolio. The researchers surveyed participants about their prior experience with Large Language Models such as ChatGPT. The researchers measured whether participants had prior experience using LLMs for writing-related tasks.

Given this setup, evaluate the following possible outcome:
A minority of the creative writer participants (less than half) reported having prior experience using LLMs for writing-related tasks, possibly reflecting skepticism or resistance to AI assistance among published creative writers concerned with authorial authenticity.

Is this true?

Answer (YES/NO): NO